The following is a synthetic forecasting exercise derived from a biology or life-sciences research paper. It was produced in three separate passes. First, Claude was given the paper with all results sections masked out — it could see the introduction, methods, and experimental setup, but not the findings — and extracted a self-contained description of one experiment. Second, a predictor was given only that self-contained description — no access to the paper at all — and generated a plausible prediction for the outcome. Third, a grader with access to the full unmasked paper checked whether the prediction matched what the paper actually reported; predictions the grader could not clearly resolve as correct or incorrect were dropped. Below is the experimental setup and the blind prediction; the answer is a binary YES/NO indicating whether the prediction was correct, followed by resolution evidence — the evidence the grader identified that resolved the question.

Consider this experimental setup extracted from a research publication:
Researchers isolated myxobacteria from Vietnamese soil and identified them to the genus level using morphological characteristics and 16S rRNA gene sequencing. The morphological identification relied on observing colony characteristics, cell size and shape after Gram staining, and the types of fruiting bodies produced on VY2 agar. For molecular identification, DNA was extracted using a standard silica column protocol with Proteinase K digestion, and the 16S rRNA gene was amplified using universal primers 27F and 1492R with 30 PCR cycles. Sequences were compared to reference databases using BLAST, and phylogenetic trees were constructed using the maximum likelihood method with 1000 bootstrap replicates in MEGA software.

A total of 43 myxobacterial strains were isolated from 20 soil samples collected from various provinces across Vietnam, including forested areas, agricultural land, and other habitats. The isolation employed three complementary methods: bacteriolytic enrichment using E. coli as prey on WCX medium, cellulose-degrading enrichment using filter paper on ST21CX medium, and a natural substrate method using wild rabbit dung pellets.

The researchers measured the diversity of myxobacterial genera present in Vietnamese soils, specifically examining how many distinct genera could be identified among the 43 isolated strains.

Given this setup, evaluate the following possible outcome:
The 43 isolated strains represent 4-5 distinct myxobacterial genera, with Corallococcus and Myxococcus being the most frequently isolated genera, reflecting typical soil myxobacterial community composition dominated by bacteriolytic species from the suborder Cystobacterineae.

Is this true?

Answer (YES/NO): NO